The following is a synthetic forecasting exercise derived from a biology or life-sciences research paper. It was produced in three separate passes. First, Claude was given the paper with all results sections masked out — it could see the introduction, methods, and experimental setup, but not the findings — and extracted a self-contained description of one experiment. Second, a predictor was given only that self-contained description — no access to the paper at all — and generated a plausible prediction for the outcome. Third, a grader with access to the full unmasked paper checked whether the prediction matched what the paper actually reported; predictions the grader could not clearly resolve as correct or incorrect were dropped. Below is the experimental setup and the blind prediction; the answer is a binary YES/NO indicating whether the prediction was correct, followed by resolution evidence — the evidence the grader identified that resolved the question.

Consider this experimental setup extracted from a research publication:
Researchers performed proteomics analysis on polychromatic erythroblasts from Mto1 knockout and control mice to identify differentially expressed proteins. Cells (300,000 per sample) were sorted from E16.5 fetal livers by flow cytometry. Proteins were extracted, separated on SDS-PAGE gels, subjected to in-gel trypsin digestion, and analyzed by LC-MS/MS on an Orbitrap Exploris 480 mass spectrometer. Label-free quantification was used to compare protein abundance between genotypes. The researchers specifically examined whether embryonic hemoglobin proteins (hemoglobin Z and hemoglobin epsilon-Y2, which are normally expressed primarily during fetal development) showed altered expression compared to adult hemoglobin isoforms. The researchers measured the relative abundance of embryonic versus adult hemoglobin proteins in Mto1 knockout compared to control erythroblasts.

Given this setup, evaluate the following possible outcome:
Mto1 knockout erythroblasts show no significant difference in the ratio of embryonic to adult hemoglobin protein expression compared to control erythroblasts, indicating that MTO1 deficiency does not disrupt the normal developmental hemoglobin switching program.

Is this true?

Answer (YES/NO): NO